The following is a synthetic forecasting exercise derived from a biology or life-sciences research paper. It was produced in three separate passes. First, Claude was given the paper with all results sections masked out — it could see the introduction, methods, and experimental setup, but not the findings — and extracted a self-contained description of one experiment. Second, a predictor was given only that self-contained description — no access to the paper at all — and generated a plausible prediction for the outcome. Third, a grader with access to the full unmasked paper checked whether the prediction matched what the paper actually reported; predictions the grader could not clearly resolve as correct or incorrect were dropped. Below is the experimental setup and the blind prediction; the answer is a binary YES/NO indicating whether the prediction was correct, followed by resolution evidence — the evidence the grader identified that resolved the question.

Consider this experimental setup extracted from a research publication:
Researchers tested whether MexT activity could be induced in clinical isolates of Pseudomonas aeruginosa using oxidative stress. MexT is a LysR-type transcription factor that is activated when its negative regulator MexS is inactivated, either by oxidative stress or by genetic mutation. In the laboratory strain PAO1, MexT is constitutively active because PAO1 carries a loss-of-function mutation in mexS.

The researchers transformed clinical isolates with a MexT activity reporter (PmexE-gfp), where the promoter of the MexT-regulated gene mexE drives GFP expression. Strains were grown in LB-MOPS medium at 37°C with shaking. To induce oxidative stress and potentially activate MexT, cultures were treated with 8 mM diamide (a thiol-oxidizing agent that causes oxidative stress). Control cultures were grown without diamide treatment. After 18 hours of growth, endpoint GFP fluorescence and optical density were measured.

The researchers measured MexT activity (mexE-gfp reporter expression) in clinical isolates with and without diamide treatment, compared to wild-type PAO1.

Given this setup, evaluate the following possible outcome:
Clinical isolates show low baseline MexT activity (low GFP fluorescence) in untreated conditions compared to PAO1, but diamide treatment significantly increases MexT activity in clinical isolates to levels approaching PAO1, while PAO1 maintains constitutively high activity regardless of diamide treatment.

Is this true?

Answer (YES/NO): NO